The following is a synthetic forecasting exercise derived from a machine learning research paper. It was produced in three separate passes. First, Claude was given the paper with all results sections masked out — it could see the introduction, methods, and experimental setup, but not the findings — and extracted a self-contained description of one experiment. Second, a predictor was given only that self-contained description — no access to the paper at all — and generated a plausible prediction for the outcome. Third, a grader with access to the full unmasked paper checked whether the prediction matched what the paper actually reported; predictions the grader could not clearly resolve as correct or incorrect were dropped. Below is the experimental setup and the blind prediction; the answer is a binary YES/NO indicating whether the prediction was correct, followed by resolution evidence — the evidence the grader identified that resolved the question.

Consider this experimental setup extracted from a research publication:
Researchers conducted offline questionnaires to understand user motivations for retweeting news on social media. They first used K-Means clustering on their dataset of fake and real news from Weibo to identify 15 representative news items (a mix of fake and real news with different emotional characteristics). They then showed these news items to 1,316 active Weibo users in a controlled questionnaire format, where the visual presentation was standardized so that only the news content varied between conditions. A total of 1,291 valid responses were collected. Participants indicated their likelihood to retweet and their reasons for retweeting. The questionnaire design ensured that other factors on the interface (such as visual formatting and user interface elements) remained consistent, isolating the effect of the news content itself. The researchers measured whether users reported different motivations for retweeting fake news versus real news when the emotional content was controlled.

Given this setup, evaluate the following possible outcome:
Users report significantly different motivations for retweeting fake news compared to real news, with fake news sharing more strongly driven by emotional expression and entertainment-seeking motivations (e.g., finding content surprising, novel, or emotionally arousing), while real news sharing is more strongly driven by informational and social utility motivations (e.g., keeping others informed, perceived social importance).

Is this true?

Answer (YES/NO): NO